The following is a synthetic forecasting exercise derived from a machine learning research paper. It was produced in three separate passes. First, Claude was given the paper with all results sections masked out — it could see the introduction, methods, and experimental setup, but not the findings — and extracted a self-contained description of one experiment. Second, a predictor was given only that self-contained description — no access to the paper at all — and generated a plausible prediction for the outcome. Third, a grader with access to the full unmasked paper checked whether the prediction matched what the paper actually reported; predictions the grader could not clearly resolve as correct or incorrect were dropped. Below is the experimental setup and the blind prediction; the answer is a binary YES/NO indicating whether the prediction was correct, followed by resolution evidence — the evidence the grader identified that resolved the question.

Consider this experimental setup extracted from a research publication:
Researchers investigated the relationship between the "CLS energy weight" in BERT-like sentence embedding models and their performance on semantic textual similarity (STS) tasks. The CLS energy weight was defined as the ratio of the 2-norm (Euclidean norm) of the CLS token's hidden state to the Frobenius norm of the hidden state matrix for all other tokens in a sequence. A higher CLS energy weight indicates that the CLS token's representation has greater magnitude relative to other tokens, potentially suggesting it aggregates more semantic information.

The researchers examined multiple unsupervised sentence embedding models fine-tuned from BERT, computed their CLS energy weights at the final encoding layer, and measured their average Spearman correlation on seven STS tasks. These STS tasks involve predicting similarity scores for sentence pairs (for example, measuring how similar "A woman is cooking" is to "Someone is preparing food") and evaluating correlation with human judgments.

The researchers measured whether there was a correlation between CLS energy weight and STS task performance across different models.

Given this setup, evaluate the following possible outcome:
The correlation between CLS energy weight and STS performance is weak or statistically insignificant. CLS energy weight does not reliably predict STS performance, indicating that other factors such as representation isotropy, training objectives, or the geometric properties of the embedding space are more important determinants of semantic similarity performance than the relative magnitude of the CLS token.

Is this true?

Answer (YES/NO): NO